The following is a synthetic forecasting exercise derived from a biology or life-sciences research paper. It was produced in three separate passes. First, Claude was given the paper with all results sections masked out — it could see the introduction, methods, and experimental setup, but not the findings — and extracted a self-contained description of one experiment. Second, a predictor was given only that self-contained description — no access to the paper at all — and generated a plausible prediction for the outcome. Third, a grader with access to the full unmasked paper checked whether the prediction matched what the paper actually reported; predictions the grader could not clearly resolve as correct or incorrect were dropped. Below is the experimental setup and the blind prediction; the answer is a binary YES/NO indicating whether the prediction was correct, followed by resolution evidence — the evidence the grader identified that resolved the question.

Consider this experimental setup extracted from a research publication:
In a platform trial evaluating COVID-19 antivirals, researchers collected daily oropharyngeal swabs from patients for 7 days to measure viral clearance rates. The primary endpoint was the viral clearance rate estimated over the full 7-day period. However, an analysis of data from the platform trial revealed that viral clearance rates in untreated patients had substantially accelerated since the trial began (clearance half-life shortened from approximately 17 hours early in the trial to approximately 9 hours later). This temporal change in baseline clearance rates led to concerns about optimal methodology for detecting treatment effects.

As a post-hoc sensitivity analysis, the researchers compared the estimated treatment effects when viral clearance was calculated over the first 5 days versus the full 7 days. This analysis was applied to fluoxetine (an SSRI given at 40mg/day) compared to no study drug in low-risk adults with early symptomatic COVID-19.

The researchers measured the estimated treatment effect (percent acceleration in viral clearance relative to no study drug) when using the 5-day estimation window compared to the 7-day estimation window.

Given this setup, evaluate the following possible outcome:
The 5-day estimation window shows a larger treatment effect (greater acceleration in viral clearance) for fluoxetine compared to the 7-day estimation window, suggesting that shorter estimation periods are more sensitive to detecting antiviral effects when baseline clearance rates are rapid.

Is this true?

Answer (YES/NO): YES